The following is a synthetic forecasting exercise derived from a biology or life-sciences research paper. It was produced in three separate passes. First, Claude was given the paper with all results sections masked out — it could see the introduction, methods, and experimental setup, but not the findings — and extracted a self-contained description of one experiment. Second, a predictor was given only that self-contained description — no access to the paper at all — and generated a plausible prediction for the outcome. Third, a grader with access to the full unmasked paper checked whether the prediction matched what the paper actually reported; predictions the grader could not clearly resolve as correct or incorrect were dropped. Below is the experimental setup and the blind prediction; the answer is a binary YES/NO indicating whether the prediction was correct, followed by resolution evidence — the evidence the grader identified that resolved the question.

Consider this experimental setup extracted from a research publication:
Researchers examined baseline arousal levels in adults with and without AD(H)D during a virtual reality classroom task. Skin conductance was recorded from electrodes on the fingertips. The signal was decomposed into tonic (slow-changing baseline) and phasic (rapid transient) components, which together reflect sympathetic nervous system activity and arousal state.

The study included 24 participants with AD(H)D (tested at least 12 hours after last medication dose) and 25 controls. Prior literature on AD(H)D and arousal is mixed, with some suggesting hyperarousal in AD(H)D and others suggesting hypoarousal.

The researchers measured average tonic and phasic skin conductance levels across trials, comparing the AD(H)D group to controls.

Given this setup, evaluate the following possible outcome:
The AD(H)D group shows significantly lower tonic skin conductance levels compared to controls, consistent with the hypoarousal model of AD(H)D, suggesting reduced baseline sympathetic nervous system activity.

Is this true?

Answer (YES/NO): NO